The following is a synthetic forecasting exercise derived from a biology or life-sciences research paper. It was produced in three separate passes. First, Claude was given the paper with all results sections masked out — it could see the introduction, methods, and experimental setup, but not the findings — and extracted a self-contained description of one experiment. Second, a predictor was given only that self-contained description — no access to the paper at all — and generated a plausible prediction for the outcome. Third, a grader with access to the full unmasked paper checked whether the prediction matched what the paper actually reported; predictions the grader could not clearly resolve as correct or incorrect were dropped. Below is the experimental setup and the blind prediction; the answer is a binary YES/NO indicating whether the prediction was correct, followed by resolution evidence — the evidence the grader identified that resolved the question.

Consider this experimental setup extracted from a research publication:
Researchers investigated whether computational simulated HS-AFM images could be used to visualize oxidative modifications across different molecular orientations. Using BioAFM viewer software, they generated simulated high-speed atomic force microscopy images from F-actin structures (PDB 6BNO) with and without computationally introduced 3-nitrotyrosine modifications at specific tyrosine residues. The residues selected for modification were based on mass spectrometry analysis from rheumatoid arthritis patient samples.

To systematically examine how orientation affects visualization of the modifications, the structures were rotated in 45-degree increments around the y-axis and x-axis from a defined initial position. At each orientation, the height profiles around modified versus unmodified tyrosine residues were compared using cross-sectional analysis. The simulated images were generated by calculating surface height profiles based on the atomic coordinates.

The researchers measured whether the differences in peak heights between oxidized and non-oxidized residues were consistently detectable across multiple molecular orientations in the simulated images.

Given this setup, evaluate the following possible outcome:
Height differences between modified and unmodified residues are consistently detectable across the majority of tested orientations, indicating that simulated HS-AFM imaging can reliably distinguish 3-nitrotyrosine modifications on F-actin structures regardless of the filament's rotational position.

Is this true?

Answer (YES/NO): YES